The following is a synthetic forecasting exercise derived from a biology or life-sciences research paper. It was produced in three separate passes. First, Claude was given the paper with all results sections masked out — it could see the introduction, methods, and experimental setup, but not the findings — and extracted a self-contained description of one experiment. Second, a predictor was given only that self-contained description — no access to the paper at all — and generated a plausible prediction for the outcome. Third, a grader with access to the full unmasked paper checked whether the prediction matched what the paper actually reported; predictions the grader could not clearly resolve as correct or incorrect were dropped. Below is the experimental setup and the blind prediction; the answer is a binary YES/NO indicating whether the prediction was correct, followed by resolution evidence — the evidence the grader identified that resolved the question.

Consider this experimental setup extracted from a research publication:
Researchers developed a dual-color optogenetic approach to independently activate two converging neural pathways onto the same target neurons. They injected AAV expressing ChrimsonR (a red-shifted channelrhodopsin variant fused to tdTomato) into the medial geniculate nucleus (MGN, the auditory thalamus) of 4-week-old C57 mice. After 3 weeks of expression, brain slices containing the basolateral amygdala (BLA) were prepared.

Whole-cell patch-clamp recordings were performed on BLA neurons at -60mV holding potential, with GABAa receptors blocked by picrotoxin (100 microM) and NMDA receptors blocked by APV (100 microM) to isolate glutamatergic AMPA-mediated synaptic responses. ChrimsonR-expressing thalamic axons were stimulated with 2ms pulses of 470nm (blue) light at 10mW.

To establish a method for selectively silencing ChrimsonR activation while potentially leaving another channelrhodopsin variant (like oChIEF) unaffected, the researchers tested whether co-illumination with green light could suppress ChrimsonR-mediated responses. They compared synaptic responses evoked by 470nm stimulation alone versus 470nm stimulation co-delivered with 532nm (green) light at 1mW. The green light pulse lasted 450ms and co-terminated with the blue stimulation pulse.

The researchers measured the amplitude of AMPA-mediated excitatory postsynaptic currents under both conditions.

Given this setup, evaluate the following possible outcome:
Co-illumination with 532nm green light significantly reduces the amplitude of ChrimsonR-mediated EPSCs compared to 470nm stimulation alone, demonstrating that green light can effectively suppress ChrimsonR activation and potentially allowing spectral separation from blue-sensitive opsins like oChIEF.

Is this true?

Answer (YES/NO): YES